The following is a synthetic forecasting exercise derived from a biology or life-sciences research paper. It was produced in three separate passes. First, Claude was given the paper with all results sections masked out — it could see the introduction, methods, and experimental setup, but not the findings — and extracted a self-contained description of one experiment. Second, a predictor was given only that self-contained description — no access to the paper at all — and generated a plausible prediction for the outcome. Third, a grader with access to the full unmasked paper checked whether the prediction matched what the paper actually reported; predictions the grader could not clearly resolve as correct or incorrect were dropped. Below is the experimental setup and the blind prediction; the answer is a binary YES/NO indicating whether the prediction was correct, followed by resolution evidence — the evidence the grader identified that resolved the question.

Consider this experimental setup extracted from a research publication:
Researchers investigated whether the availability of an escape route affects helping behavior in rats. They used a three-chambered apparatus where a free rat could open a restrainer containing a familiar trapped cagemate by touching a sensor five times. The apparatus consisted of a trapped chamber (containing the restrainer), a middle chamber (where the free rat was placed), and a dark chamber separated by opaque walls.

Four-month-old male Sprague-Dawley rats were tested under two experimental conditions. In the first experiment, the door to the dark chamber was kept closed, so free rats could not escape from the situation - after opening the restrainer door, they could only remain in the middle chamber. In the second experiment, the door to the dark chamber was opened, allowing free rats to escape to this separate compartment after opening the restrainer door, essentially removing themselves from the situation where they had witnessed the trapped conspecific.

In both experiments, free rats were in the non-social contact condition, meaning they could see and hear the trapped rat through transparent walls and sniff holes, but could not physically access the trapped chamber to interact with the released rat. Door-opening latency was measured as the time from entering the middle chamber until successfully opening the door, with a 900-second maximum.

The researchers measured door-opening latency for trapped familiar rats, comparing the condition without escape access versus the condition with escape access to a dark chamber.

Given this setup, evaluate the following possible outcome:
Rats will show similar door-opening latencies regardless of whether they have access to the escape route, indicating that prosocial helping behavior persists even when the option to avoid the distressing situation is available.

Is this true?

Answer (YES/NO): NO